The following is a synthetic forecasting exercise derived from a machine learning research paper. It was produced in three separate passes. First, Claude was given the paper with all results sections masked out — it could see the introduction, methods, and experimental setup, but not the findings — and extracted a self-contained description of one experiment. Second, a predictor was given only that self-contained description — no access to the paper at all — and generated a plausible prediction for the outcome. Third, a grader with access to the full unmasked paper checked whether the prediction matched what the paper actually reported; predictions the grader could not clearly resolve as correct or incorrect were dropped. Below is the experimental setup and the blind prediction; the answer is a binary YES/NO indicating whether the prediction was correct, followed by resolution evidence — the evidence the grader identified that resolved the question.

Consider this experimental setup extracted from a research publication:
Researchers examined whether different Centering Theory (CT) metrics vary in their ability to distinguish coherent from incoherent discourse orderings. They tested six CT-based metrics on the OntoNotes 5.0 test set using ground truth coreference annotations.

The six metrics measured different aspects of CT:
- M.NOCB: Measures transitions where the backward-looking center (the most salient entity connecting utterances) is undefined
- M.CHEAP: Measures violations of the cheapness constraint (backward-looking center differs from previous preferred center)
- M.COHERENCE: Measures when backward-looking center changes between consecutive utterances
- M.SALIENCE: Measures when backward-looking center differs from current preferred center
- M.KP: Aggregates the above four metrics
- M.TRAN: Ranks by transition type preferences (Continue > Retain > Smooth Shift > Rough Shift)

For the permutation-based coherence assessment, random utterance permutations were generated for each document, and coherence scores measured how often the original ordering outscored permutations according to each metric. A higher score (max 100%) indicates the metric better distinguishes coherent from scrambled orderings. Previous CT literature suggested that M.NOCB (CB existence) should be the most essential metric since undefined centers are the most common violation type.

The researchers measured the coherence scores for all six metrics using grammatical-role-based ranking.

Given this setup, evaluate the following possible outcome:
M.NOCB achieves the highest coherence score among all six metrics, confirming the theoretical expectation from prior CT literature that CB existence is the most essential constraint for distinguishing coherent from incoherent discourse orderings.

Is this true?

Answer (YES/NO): NO